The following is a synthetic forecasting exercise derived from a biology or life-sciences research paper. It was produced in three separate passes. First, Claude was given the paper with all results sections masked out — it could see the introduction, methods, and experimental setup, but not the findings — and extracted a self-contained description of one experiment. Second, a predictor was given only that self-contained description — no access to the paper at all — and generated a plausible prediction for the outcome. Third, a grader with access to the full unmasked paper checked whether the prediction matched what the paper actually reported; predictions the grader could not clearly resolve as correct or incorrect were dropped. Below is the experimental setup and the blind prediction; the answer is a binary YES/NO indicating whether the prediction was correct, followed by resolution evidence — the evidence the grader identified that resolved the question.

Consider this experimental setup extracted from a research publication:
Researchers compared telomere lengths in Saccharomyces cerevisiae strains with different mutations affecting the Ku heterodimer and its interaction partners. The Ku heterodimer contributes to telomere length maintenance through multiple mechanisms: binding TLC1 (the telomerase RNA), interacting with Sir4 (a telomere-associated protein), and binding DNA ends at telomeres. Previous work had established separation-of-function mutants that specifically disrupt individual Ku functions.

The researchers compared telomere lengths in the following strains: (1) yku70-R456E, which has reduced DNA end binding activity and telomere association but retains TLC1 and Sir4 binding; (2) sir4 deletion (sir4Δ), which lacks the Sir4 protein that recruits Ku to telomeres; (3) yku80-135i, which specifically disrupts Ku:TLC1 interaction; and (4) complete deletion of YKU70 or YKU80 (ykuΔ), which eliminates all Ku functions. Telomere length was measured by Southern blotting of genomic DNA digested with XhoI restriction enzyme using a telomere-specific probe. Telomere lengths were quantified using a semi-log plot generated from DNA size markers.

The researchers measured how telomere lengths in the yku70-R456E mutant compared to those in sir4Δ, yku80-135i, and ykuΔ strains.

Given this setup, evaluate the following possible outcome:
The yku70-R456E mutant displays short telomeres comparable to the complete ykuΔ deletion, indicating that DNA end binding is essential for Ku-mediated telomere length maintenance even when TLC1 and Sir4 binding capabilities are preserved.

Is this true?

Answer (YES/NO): YES